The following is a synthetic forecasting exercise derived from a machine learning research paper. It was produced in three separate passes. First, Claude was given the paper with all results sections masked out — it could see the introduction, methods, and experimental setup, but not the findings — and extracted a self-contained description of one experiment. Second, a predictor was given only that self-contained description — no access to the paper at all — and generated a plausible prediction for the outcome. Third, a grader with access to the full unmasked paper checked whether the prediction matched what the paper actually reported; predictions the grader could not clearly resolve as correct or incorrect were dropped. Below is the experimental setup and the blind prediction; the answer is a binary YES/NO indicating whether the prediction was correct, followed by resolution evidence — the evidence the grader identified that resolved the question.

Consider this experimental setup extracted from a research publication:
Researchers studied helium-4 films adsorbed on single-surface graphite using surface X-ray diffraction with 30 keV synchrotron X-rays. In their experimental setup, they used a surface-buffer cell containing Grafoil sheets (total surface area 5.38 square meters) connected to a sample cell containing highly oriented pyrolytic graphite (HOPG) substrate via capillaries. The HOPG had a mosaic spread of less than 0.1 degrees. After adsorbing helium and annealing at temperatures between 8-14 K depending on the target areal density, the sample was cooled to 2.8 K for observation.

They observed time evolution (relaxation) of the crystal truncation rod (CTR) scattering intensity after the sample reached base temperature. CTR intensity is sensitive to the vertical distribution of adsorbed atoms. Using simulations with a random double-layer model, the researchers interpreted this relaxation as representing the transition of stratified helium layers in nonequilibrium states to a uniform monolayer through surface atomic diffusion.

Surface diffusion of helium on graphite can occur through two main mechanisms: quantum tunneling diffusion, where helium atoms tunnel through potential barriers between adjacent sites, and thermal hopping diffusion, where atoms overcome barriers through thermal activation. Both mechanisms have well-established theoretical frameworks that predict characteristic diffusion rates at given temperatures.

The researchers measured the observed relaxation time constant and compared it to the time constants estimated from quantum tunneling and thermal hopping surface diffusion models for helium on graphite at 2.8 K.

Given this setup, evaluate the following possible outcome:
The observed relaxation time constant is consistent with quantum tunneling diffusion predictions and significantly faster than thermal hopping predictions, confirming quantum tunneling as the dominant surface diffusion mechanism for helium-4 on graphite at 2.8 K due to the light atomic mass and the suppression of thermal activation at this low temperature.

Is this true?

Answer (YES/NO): NO